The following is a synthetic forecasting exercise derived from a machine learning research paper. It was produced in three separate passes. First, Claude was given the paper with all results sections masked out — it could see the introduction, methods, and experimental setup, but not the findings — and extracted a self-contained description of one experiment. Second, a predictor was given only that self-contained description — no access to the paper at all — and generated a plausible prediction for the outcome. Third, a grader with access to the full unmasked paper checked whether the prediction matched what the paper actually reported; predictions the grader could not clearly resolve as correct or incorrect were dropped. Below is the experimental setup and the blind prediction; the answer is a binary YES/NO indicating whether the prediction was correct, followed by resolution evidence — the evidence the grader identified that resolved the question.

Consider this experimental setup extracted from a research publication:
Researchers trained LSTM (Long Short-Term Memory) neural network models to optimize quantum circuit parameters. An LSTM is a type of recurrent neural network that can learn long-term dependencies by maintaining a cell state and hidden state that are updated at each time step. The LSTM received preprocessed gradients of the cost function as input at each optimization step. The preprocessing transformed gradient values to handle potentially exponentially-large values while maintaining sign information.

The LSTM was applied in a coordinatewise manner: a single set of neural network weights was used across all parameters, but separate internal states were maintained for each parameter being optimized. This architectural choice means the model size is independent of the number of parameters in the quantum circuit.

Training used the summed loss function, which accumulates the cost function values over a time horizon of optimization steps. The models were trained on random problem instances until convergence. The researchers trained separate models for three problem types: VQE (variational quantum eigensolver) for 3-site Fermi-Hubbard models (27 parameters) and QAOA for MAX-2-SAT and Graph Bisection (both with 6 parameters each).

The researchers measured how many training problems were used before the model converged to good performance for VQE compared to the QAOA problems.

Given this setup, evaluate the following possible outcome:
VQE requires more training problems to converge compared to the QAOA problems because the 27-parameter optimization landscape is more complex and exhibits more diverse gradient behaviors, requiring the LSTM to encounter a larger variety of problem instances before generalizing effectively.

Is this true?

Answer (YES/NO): NO